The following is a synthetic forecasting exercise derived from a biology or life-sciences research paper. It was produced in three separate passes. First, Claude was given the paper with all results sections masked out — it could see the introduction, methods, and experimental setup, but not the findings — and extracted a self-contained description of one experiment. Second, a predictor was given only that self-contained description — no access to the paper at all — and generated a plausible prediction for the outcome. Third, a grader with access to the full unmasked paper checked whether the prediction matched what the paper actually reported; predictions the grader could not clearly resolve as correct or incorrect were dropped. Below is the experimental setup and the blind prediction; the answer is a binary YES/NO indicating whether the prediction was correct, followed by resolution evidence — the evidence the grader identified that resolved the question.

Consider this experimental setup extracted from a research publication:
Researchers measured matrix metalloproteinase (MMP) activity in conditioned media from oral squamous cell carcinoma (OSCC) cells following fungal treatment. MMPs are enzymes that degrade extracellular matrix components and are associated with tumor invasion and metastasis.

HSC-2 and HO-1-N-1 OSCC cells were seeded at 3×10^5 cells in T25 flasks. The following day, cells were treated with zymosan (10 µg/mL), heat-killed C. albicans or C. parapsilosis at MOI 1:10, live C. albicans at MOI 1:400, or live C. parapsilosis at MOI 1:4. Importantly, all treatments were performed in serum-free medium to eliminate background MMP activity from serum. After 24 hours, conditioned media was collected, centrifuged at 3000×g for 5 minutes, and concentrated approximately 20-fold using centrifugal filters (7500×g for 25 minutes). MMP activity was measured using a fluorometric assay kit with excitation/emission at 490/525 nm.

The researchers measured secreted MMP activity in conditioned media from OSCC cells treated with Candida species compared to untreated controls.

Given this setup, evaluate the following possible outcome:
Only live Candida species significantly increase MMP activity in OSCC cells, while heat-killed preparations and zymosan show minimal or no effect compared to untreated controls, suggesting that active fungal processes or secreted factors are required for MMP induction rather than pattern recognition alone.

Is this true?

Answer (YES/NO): NO